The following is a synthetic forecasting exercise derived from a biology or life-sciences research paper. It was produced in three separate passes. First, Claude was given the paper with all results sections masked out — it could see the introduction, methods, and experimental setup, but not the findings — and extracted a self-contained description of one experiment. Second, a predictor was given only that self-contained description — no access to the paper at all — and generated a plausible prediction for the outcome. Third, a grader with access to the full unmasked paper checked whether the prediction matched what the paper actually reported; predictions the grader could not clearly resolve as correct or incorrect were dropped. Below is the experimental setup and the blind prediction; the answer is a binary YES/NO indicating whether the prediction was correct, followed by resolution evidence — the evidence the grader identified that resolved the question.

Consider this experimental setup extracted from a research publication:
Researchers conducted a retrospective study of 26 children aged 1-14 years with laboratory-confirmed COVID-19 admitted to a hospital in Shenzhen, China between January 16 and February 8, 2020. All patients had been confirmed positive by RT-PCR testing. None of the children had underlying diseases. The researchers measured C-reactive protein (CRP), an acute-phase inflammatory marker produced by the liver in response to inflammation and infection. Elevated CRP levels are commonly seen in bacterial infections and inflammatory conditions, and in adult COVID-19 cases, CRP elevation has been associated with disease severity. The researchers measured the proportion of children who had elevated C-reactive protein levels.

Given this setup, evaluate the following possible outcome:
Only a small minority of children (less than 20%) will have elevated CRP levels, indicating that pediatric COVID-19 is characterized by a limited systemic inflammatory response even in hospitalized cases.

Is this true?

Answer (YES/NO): YES